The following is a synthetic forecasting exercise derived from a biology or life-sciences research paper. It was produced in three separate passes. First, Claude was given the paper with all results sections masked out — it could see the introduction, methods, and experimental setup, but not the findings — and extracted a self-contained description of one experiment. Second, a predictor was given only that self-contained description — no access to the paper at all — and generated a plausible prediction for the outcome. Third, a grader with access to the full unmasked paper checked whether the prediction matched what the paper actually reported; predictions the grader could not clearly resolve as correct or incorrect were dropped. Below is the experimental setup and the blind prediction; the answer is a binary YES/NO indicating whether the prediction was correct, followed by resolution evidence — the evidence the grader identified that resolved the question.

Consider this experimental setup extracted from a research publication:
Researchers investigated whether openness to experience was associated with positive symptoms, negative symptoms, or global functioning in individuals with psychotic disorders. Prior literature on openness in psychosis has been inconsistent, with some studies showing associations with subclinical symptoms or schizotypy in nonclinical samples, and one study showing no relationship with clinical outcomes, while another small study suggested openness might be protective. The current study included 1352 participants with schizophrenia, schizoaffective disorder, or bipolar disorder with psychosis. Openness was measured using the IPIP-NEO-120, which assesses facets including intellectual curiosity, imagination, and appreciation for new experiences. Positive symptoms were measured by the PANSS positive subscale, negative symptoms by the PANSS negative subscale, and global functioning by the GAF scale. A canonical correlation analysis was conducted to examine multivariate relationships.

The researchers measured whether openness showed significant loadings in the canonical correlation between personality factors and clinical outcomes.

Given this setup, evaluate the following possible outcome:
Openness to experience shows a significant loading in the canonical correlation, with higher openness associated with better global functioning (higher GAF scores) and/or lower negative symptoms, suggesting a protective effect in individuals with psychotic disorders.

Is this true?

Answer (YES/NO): YES